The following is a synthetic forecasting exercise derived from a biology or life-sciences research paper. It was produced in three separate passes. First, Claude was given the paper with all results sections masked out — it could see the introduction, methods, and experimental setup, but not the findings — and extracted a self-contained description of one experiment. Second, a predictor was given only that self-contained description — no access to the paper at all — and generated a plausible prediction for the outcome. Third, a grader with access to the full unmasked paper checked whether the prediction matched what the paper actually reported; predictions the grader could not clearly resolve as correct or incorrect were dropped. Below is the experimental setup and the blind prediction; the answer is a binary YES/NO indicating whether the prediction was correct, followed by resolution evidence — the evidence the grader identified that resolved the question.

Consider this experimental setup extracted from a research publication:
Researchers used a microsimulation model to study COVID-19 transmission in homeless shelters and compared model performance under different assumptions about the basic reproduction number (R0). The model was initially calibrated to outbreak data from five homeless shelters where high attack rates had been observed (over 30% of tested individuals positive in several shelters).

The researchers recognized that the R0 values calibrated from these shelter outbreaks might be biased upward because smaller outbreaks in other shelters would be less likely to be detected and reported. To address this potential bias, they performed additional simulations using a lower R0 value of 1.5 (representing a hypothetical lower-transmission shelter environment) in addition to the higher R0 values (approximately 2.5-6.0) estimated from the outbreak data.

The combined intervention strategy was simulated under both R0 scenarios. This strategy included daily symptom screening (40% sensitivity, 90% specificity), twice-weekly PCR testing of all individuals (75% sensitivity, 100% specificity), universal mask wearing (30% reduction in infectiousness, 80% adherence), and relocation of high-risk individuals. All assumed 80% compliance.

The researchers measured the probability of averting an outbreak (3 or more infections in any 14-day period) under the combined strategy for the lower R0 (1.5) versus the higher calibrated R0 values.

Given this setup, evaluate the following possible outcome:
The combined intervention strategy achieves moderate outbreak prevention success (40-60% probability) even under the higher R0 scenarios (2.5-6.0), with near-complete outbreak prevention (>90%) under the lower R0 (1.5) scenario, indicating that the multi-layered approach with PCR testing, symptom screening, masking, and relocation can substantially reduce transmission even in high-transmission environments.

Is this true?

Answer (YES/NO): NO